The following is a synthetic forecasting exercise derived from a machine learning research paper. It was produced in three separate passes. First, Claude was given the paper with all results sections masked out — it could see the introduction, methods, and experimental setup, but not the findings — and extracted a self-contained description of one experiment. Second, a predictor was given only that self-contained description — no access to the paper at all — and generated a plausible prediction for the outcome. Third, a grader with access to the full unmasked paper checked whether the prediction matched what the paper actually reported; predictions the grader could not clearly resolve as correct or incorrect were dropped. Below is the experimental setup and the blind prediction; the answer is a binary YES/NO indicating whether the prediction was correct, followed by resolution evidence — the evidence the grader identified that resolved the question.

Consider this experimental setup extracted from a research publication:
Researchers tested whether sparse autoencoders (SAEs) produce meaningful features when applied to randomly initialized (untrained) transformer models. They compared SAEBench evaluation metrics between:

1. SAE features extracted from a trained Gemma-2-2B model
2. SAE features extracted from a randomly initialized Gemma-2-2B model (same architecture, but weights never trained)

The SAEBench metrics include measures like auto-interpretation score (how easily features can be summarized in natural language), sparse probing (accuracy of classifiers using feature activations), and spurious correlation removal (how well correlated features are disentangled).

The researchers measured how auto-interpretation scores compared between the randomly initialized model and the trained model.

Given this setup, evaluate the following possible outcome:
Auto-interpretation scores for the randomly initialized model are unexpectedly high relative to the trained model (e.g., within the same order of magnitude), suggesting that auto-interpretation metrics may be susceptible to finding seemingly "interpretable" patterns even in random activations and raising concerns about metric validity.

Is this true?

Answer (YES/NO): YES